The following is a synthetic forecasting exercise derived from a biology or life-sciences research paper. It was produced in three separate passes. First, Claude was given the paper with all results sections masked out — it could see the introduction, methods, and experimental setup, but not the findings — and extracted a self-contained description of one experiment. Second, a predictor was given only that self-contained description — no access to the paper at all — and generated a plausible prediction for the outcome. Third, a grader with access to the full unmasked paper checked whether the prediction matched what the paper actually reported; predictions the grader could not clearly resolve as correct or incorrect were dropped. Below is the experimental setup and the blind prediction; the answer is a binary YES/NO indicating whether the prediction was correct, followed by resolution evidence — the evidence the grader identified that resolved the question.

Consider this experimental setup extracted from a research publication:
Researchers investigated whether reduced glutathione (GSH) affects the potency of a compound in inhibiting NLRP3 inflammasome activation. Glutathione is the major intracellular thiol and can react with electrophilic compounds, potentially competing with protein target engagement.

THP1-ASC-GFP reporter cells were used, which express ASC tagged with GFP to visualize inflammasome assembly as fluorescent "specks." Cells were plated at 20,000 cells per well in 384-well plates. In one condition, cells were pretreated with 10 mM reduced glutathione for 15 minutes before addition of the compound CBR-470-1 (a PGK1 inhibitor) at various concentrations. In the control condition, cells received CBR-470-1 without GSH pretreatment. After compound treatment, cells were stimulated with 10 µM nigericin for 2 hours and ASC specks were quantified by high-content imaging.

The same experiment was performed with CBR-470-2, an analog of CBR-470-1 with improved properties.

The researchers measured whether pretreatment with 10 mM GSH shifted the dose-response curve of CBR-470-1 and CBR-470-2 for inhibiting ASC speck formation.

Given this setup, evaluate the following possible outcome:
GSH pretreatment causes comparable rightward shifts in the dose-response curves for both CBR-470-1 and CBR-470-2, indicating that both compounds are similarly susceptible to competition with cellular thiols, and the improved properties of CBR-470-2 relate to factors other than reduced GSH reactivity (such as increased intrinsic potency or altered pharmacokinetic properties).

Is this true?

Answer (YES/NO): NO